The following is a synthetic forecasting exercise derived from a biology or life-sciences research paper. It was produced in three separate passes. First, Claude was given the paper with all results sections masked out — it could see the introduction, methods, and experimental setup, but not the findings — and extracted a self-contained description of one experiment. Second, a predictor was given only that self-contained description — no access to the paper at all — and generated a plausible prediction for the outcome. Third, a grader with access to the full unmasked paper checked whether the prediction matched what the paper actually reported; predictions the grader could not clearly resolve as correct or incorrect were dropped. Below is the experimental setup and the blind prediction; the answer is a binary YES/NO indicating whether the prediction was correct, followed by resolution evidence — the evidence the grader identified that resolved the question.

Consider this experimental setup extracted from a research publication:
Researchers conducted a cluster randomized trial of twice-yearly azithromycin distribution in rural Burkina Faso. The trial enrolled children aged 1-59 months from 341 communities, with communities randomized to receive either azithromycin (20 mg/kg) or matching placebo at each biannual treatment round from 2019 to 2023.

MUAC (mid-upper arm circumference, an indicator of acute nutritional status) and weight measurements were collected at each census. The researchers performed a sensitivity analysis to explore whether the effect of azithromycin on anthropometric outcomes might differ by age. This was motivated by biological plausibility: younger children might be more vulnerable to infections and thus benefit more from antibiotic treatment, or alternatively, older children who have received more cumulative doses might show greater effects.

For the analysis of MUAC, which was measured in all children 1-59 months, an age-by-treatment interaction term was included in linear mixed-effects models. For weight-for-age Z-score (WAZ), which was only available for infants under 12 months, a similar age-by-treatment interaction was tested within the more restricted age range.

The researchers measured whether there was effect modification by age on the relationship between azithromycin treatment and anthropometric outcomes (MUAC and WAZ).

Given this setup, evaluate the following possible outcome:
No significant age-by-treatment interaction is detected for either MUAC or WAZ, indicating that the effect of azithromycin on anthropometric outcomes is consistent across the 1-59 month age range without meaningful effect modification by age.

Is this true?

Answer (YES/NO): NO